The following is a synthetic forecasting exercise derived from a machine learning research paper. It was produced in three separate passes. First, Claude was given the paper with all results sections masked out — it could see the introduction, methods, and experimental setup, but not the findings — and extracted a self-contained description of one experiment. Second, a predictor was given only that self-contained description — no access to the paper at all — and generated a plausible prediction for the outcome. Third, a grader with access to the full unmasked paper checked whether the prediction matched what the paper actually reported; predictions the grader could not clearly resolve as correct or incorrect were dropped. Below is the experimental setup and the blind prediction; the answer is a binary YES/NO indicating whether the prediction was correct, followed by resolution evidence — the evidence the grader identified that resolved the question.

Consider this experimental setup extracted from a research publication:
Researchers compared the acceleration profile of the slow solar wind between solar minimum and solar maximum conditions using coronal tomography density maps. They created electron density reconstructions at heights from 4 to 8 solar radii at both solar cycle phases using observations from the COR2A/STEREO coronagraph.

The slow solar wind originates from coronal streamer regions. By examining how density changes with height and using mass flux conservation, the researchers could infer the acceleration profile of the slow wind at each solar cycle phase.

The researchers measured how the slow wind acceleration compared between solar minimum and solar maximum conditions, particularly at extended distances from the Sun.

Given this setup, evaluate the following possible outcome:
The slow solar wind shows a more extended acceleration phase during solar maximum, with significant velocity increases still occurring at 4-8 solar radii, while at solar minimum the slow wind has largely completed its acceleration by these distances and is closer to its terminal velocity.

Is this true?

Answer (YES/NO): YES